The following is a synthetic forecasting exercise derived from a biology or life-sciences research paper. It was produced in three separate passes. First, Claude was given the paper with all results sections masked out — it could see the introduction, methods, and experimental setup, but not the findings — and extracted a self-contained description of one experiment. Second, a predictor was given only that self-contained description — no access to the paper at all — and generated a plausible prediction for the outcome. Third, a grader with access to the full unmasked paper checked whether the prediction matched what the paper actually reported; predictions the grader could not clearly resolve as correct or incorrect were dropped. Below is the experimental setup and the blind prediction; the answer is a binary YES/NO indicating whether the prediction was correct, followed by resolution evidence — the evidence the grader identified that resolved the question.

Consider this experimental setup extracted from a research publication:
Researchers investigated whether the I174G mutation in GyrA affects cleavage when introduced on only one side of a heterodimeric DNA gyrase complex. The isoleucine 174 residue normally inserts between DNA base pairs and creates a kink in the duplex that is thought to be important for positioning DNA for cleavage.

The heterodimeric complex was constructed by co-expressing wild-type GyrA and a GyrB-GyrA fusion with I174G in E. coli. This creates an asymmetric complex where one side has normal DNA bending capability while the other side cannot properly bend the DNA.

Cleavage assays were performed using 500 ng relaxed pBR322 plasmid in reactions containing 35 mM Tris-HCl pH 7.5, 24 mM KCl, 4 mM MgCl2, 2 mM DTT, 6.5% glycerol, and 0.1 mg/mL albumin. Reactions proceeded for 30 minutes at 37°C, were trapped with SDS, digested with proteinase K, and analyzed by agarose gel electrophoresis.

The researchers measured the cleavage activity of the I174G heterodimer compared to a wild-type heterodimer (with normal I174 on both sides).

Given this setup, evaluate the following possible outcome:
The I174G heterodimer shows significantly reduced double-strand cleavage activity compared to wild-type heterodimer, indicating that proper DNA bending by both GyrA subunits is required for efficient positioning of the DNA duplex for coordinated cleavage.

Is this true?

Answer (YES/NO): YES